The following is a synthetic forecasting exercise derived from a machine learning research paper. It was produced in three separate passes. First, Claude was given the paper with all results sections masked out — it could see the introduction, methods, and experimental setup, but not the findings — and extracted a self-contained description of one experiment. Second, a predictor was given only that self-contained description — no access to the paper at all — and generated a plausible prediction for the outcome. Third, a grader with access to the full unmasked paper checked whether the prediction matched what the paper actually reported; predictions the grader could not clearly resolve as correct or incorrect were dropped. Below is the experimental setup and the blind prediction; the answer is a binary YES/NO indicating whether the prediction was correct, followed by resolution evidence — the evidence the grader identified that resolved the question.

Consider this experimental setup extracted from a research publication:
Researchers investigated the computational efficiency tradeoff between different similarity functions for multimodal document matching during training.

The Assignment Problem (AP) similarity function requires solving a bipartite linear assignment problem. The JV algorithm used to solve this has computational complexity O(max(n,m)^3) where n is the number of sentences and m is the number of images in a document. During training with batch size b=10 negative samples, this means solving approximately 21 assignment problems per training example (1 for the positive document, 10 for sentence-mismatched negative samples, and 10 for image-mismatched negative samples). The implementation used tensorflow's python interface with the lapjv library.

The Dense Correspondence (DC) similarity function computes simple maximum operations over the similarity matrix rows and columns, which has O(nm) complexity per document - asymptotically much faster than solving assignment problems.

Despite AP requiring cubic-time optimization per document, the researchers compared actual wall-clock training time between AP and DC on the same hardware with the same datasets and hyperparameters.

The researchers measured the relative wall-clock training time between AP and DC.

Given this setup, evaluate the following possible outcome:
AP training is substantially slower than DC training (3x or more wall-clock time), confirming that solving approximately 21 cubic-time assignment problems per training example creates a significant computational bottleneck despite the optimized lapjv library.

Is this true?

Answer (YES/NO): NO